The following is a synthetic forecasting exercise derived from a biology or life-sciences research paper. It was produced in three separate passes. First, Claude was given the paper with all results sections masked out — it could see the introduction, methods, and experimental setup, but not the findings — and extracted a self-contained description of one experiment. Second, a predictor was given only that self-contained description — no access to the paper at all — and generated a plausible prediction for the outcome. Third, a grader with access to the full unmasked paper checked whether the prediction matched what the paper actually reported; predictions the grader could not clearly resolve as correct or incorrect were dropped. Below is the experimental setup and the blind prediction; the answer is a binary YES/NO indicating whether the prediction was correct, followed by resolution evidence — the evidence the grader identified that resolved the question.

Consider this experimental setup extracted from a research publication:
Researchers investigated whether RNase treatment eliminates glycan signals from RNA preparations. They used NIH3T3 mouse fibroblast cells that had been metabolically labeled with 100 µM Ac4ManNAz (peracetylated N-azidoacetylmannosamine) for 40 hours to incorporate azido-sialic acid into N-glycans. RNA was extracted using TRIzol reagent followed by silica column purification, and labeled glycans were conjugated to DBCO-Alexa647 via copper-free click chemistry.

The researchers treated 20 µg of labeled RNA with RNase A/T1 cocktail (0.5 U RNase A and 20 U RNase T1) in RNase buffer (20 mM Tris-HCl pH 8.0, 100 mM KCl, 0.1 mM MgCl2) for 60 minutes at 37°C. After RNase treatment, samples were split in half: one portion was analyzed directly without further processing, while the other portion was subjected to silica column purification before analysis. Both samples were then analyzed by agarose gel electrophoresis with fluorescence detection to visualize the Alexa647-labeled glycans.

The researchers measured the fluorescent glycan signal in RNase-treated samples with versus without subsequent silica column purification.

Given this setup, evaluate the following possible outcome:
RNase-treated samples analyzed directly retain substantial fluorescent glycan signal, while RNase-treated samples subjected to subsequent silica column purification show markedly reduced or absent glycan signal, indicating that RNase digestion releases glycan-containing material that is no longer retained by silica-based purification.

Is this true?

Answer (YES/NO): YES